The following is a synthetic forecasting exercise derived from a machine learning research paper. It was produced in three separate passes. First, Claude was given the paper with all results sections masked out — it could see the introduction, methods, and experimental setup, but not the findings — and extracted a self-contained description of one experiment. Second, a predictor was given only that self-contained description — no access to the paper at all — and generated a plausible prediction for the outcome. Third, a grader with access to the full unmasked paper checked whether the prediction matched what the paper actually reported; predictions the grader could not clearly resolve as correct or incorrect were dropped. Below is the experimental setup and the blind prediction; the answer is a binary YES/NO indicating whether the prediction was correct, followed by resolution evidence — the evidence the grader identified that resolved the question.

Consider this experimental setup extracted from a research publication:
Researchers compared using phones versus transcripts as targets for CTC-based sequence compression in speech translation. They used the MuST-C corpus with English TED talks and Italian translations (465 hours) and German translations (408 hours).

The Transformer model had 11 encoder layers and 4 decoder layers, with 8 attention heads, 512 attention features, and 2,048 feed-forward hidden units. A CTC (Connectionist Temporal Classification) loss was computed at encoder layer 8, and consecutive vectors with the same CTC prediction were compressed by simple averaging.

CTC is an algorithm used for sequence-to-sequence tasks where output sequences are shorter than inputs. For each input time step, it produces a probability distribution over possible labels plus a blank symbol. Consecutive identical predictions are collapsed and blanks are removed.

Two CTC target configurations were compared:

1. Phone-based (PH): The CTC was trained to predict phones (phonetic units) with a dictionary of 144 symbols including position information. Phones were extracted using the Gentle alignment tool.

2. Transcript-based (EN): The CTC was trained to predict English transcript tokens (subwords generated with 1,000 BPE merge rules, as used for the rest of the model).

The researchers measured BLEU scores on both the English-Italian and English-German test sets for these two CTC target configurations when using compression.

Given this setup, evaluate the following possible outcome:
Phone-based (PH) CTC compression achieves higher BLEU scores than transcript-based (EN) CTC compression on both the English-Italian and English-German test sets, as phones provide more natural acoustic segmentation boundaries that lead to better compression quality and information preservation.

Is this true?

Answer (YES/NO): YES